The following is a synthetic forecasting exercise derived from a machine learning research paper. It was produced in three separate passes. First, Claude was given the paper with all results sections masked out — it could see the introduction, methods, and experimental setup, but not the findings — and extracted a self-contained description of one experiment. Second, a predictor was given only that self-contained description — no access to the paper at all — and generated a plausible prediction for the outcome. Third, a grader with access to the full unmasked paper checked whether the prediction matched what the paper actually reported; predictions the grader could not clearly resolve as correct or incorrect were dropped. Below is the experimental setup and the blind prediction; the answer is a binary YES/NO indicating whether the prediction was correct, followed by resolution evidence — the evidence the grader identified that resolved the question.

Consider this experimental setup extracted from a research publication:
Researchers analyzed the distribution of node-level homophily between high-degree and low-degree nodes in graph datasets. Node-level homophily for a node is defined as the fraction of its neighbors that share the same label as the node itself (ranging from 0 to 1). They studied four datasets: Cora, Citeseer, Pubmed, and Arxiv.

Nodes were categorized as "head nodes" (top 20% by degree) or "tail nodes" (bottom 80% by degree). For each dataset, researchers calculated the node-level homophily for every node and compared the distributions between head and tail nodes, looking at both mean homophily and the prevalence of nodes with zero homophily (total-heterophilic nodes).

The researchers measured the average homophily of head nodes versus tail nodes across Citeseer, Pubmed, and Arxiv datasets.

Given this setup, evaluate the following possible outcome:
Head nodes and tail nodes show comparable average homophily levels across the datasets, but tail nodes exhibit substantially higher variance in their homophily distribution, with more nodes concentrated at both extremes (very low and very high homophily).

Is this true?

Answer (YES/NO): NO